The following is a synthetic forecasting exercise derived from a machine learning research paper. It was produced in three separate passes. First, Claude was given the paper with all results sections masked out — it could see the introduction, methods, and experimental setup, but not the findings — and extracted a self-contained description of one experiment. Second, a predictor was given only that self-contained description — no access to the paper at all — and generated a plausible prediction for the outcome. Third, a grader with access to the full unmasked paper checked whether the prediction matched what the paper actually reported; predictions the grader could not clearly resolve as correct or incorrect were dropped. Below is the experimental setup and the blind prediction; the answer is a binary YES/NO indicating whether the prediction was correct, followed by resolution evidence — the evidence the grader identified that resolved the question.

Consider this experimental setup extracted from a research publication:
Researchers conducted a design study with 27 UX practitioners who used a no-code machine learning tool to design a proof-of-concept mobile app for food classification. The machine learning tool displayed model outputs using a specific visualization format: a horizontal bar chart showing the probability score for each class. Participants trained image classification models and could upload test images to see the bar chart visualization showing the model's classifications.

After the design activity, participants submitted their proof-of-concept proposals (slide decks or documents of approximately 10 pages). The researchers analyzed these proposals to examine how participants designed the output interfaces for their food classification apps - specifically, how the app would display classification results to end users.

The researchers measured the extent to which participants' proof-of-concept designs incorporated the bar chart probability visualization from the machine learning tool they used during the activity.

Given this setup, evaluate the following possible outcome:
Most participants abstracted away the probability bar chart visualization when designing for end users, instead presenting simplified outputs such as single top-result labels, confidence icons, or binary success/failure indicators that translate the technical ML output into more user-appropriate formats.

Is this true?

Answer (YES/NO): NO